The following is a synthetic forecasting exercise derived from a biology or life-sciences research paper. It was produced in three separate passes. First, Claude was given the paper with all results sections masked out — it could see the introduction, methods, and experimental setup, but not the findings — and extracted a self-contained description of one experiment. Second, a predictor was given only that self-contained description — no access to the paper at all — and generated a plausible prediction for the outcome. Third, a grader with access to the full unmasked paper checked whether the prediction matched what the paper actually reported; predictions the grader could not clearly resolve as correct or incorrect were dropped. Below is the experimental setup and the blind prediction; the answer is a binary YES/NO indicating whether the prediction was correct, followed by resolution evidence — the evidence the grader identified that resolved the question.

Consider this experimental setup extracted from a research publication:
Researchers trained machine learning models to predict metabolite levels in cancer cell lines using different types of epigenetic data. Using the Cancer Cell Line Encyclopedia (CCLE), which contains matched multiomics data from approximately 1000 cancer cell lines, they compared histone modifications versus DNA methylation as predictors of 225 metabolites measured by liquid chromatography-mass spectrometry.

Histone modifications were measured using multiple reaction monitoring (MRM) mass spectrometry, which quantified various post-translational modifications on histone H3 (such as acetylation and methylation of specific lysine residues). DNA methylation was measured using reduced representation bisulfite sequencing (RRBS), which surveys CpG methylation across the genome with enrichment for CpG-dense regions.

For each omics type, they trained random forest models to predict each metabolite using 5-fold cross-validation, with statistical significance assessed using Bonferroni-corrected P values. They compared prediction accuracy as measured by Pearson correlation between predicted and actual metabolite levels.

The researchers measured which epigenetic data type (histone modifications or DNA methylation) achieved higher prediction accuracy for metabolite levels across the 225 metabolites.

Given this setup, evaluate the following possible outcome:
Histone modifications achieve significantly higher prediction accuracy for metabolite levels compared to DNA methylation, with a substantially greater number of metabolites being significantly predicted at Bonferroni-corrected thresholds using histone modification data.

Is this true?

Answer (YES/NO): NO